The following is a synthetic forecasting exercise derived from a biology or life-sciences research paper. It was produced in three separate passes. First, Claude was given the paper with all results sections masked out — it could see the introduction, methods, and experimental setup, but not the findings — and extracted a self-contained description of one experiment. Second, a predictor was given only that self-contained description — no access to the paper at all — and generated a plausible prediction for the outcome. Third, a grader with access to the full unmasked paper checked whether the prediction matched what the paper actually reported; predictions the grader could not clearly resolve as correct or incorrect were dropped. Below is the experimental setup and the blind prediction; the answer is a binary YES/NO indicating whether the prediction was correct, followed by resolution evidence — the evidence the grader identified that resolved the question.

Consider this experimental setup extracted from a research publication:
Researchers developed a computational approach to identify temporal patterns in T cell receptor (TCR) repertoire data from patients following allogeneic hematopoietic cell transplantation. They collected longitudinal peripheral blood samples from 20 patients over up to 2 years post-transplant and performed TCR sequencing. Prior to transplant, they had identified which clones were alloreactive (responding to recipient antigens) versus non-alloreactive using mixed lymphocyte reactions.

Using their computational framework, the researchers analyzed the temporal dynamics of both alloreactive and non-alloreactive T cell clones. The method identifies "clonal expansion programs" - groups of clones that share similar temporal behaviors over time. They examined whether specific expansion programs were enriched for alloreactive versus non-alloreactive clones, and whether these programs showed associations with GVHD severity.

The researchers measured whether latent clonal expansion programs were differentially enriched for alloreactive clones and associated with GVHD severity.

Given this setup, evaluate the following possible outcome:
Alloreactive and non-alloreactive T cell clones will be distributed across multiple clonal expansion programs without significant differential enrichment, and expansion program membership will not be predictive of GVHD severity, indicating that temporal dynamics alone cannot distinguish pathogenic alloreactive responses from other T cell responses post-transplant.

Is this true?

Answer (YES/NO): NO